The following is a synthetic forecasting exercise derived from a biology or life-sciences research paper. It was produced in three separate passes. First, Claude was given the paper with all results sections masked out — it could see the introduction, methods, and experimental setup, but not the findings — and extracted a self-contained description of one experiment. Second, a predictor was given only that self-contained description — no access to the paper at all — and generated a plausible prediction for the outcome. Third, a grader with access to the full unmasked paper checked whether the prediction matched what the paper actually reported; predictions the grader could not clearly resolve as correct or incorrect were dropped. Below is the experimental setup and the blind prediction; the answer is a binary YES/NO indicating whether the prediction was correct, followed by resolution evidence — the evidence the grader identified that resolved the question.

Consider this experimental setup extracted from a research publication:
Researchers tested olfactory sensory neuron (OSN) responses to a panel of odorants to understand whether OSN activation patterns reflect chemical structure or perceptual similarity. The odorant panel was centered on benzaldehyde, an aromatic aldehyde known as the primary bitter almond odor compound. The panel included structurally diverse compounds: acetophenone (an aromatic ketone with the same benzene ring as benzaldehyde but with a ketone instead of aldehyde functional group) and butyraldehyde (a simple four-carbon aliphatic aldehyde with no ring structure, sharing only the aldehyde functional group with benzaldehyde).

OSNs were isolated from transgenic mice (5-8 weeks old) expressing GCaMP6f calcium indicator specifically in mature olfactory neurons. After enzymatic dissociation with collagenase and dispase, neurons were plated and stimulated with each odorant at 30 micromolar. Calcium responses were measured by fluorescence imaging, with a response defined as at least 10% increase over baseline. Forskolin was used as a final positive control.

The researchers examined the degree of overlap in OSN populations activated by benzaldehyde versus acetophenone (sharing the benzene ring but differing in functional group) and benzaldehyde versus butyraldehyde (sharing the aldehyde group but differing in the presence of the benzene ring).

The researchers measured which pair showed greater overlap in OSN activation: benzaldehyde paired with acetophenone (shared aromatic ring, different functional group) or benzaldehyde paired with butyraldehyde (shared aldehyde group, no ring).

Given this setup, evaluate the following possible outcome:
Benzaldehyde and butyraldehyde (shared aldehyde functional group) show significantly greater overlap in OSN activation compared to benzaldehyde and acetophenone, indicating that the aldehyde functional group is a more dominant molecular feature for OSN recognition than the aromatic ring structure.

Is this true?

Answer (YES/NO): NO